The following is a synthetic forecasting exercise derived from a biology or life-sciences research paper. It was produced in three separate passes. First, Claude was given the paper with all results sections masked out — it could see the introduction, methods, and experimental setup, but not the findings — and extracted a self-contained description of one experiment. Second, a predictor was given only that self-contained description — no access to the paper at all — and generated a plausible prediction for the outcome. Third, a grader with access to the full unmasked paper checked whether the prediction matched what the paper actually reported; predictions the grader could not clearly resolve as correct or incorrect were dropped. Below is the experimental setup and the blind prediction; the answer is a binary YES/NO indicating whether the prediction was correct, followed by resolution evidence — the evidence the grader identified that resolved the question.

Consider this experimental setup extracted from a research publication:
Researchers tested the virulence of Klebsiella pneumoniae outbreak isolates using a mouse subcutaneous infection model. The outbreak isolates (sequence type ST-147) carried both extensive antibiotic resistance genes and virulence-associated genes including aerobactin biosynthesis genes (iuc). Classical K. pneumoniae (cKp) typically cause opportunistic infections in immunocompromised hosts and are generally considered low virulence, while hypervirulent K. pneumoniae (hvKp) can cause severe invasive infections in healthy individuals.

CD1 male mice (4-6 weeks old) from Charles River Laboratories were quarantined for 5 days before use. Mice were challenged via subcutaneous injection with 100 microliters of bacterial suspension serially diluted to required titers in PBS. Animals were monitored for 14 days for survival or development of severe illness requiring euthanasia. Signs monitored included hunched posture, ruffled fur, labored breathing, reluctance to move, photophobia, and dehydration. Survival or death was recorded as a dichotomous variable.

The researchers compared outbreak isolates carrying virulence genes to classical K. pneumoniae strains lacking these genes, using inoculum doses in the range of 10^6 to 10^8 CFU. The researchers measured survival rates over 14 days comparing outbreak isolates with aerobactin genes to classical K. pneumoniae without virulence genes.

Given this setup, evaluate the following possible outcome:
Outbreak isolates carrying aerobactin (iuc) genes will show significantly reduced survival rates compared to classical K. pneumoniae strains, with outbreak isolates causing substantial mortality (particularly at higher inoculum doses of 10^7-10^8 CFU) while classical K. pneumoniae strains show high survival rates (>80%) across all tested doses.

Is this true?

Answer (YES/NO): NO